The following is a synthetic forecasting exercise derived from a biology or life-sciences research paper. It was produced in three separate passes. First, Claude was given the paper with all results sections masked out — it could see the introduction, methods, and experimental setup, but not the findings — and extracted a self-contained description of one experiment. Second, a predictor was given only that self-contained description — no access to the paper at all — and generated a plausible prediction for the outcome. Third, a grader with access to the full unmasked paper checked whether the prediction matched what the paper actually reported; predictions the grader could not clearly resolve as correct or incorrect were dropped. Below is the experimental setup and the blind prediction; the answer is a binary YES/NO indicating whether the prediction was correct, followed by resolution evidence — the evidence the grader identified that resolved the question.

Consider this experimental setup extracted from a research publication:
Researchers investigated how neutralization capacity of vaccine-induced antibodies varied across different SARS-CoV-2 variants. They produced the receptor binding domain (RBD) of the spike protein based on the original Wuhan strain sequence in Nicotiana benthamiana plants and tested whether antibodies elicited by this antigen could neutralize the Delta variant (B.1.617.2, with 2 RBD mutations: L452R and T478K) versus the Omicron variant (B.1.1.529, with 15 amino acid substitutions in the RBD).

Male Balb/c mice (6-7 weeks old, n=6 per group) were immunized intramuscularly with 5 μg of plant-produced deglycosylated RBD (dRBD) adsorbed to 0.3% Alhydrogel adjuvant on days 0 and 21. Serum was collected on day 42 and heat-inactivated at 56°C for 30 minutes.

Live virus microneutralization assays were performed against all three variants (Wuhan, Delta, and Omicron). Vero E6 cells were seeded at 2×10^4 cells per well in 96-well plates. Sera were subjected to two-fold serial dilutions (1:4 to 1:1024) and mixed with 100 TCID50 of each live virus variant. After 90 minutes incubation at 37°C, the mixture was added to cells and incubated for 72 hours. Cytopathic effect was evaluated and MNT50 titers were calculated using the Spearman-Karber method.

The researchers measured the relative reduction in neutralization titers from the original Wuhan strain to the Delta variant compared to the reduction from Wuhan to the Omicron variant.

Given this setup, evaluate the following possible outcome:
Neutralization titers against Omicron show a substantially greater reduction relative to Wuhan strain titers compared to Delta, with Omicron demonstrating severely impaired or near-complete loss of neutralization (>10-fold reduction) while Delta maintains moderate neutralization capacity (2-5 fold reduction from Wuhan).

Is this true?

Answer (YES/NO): NO